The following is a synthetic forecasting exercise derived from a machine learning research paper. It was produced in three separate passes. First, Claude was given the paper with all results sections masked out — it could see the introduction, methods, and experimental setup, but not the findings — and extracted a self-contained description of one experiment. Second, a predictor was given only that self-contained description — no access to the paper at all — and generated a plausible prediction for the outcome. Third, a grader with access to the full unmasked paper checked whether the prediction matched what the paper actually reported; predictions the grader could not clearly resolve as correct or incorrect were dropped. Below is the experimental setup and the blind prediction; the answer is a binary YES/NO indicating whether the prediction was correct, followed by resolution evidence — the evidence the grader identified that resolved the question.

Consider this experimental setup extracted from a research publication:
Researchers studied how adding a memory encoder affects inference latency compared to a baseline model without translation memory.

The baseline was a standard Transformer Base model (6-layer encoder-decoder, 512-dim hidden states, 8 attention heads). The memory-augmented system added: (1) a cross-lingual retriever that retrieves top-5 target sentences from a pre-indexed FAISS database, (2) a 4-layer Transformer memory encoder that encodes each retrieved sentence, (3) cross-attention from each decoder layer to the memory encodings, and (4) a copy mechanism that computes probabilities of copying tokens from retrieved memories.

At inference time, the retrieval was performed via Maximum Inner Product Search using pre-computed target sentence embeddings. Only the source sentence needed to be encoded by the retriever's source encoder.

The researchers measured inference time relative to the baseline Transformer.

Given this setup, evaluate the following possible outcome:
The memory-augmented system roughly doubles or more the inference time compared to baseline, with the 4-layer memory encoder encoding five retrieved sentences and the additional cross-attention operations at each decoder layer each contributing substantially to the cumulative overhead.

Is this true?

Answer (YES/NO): NO